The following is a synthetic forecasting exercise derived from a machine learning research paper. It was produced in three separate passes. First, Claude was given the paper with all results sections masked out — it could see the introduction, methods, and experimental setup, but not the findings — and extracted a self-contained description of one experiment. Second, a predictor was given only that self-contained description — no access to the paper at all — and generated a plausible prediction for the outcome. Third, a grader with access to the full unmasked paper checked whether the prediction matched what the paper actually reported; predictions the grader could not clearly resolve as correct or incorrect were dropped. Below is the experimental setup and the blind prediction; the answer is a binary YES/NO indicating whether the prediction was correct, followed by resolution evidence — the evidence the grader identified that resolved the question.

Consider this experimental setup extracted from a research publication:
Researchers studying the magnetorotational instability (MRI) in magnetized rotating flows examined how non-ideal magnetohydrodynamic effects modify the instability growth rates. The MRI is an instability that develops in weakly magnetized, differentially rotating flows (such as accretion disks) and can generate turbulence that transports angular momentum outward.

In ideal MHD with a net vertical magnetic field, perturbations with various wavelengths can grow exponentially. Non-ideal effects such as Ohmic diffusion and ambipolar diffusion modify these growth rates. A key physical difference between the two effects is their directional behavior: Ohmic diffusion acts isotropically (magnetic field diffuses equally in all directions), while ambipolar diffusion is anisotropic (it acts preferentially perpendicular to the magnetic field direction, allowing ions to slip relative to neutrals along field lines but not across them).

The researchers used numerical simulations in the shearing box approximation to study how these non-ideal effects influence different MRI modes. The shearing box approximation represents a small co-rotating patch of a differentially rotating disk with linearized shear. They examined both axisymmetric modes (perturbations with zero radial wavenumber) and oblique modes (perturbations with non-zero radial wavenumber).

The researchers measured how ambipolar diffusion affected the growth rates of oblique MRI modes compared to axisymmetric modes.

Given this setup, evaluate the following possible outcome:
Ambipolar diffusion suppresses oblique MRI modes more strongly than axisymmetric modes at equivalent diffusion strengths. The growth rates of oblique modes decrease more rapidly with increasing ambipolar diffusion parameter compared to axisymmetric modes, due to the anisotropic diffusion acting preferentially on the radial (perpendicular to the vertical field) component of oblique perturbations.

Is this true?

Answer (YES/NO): NO